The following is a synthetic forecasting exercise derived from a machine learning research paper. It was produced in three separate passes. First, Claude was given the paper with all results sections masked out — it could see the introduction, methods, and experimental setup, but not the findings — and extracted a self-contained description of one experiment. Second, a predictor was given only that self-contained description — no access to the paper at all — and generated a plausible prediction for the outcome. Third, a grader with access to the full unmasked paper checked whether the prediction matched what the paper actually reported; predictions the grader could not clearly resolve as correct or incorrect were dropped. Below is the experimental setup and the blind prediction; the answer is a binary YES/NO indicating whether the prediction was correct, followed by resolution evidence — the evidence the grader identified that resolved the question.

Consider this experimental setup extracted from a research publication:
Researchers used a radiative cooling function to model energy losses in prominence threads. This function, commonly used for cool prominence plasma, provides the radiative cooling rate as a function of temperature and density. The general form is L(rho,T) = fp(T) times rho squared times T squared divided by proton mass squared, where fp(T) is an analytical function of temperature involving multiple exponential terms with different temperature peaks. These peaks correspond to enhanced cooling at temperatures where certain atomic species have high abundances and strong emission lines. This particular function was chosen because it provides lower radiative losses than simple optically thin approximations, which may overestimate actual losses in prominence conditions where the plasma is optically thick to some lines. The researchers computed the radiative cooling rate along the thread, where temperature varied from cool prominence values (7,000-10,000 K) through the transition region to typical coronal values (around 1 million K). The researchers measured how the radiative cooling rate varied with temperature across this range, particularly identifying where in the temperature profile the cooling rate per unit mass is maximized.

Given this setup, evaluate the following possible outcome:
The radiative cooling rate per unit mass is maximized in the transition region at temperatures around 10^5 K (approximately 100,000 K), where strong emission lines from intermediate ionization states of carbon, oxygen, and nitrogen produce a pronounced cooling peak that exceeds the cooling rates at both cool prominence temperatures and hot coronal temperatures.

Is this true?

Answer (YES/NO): NO